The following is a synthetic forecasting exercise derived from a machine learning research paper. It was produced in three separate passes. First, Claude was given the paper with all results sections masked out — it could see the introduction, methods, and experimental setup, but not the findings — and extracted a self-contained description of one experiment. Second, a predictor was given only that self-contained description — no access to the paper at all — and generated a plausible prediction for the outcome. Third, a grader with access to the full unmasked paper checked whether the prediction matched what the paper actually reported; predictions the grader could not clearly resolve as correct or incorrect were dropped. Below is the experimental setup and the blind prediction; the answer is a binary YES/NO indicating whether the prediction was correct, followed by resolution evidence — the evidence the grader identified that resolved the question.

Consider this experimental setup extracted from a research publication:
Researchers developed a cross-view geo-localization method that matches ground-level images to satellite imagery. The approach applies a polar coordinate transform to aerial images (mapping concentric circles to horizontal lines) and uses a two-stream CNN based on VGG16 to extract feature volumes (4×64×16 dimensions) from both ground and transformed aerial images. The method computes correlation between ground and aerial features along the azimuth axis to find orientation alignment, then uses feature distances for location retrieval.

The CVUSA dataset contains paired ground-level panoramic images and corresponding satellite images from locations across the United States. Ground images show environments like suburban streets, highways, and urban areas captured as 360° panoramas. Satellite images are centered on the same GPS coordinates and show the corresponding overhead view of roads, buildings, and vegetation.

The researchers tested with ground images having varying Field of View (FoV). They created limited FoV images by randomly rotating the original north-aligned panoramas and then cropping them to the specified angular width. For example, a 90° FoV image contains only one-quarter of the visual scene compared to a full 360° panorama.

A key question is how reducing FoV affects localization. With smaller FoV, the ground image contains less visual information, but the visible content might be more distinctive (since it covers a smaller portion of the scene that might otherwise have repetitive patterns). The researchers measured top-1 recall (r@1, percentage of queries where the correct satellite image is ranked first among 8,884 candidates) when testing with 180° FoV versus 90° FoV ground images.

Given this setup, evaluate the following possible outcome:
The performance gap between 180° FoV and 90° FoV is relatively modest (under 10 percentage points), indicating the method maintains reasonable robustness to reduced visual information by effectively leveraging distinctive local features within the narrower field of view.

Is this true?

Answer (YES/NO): NO